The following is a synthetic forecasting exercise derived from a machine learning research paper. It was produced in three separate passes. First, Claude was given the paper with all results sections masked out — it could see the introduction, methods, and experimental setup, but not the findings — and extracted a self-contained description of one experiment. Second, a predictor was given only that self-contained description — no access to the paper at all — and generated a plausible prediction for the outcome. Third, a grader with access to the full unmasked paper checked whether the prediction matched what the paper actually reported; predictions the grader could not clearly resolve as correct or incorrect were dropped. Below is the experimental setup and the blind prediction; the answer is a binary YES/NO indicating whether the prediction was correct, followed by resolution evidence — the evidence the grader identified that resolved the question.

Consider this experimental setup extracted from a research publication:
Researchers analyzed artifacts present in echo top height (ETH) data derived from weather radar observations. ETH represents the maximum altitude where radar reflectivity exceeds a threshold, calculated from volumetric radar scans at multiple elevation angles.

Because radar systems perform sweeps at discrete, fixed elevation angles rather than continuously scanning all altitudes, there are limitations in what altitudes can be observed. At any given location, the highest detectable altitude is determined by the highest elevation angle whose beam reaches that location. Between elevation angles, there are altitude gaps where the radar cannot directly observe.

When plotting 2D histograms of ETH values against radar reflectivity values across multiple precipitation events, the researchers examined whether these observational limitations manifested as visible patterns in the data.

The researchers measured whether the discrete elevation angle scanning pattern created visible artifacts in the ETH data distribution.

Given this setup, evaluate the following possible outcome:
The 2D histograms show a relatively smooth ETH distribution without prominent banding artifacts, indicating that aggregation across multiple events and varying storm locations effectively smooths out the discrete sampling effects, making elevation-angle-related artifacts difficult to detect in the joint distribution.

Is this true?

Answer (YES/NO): NO